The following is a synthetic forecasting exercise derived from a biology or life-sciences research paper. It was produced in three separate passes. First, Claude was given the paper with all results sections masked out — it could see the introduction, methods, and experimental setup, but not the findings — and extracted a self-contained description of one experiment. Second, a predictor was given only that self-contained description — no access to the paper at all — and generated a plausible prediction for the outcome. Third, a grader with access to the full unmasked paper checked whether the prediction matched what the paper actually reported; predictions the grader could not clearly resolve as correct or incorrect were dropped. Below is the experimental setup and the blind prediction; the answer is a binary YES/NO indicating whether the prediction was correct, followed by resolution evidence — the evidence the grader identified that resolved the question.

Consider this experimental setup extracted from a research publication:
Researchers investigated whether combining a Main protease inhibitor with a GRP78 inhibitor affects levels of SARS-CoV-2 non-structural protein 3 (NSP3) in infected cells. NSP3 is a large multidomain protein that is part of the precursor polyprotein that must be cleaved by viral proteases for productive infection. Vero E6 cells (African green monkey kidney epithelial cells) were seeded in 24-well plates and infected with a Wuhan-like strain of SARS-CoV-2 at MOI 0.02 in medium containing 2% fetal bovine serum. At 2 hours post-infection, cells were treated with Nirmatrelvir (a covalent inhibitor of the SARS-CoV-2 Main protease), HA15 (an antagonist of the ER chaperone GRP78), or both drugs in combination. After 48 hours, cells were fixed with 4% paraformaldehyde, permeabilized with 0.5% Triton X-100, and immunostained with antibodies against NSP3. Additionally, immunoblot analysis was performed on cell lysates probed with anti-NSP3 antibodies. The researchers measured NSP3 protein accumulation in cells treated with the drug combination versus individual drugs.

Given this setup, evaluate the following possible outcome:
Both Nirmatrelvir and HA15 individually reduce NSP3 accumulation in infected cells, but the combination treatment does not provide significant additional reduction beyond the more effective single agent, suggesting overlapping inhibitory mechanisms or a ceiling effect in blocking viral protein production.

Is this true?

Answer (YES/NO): NO